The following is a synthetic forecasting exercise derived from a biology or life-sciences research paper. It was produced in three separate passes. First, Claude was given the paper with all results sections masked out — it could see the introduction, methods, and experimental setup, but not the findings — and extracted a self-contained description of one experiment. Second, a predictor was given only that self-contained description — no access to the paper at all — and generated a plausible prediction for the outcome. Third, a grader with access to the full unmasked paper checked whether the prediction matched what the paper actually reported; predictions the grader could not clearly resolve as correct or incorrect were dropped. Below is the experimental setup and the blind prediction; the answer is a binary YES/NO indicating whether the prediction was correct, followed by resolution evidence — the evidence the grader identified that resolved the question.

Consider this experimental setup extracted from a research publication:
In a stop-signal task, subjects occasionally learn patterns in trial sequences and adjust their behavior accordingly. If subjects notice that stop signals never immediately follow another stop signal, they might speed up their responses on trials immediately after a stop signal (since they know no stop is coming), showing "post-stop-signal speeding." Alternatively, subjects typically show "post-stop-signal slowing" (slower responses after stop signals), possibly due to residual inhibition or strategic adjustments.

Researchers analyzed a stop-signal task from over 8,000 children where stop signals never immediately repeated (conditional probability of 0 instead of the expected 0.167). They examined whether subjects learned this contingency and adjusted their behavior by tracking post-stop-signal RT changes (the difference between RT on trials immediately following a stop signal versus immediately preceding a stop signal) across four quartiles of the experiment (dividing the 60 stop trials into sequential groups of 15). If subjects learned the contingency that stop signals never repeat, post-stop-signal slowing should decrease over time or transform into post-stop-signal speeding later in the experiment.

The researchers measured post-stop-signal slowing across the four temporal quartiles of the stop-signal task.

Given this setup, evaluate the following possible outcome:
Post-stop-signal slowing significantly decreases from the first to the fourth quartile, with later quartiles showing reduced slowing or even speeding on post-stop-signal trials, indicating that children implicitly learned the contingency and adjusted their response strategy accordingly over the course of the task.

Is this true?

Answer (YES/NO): NO